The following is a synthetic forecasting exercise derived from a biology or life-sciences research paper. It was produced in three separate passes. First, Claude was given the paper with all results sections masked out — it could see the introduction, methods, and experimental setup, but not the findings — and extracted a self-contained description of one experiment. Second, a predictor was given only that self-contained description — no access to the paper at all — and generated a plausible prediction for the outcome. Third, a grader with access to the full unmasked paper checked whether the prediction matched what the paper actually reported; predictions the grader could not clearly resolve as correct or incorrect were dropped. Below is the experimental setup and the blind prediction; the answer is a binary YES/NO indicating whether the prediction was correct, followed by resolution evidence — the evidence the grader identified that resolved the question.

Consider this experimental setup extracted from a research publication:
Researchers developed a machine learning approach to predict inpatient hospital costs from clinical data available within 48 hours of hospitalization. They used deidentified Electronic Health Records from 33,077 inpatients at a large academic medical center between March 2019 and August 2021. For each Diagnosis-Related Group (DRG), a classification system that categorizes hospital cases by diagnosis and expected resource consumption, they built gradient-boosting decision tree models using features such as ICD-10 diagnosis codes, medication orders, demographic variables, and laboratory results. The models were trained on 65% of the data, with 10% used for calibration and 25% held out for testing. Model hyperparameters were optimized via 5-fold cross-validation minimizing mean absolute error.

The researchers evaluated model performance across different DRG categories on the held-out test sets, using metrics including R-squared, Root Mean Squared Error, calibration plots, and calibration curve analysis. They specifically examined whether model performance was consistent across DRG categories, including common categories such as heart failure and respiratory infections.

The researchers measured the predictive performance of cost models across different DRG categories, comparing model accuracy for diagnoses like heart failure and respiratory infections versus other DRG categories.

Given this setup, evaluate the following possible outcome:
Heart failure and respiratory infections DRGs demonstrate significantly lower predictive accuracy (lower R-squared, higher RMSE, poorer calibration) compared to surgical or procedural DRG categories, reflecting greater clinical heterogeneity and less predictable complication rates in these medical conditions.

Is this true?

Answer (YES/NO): YES